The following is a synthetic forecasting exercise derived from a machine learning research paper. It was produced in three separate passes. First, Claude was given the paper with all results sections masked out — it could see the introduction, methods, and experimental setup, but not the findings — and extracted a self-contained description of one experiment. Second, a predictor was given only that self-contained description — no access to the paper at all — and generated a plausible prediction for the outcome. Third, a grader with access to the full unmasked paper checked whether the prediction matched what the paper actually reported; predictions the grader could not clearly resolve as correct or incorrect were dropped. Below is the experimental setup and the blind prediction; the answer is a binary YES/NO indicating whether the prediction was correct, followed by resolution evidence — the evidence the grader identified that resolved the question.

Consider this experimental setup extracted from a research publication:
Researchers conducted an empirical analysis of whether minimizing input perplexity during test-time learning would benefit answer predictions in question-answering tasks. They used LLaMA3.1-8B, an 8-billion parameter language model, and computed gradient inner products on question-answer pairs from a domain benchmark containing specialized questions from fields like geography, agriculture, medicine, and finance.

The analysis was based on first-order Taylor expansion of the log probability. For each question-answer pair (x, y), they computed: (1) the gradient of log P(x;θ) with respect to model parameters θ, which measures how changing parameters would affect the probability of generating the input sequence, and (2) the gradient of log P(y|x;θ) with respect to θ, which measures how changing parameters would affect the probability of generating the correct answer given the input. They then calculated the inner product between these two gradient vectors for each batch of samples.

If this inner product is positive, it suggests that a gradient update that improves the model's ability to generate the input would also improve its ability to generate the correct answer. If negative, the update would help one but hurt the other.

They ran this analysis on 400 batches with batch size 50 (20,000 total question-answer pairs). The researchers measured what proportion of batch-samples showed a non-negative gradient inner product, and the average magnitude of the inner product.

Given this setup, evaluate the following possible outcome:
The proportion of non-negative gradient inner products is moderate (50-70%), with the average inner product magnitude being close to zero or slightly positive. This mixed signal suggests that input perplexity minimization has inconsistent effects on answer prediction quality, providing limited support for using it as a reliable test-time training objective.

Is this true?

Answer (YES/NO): NO